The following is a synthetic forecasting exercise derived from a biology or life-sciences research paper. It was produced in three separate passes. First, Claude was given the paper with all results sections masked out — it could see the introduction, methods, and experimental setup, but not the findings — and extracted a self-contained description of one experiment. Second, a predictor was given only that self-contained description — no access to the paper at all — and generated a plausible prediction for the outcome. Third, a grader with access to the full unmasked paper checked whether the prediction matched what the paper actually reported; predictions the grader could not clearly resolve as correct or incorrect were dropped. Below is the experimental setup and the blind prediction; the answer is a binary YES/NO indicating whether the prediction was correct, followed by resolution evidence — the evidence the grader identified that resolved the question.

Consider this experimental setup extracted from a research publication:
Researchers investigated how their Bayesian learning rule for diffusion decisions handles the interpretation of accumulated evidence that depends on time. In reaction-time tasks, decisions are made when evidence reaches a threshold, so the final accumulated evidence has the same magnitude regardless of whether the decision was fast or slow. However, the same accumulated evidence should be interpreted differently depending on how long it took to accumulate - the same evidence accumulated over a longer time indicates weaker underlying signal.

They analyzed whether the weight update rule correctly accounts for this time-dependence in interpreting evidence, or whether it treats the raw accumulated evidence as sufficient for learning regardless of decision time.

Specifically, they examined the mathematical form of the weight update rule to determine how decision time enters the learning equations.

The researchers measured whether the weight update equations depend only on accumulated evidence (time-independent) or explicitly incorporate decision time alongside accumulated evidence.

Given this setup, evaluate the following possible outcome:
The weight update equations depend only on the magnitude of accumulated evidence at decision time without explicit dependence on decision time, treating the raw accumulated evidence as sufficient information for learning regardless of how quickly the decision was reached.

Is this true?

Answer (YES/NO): NO